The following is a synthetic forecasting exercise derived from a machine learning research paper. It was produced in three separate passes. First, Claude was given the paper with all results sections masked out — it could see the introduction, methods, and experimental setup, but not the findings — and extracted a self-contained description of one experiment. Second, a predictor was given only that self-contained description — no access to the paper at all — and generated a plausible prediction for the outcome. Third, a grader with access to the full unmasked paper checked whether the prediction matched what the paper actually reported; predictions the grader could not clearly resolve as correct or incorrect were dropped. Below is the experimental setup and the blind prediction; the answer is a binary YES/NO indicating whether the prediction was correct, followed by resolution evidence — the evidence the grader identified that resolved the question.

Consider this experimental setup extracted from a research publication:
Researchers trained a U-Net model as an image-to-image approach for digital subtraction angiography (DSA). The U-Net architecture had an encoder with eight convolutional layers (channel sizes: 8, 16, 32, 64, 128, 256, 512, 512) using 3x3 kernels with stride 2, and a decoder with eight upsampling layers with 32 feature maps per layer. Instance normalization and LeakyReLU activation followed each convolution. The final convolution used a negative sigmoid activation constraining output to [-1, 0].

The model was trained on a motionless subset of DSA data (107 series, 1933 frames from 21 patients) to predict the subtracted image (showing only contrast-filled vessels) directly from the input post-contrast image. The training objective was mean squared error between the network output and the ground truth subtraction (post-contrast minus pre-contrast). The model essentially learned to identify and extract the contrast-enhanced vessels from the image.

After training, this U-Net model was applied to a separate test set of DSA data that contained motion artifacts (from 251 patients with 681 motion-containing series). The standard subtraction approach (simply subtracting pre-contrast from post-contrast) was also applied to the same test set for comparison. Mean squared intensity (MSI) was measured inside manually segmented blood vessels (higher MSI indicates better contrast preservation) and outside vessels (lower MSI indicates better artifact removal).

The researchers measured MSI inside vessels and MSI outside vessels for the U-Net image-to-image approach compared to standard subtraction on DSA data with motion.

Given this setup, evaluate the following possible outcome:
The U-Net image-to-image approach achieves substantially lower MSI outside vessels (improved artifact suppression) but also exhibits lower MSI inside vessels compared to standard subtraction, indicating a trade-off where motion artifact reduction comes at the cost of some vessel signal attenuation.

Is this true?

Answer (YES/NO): YES